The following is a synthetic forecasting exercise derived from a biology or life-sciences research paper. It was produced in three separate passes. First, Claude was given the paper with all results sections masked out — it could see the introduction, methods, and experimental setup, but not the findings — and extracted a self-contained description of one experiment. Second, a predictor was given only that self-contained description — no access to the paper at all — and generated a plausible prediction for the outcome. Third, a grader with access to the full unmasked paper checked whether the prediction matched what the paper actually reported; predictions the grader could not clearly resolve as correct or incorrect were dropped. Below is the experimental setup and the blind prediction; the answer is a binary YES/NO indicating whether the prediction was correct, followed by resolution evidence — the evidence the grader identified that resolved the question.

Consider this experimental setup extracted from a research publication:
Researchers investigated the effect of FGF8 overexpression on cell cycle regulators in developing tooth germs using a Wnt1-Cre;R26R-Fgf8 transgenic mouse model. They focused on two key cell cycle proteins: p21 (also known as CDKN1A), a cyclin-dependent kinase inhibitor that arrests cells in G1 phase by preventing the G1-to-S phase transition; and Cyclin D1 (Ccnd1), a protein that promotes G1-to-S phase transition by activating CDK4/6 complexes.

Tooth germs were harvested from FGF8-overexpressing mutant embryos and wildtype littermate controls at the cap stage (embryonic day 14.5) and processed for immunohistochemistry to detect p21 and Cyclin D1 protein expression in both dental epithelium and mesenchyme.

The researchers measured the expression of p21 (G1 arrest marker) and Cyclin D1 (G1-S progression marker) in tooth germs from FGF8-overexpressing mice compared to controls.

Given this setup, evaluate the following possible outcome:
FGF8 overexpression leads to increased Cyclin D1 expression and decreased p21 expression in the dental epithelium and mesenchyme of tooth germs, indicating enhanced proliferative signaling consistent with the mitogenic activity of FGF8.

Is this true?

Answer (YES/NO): NO